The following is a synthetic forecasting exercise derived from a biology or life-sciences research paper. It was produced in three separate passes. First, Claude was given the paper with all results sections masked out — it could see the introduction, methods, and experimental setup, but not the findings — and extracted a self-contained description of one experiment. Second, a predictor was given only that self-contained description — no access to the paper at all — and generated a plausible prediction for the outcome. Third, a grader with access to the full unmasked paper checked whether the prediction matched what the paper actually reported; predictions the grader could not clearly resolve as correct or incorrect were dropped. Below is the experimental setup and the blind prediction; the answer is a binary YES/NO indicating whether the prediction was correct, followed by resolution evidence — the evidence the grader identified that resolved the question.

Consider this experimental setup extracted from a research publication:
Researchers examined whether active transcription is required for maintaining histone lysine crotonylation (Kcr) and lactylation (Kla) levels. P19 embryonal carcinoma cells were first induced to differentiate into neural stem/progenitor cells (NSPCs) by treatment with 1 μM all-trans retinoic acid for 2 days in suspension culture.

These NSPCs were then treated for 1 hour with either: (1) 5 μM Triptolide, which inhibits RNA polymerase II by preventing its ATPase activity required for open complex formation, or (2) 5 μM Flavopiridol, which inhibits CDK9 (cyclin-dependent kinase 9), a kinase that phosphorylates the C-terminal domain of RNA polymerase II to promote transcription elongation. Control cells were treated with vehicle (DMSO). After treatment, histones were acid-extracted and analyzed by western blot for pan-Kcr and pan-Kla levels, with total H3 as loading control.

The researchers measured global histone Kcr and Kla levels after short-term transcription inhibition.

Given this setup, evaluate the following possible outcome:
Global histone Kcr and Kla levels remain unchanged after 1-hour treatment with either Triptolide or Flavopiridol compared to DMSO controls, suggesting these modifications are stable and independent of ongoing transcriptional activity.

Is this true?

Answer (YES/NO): YES